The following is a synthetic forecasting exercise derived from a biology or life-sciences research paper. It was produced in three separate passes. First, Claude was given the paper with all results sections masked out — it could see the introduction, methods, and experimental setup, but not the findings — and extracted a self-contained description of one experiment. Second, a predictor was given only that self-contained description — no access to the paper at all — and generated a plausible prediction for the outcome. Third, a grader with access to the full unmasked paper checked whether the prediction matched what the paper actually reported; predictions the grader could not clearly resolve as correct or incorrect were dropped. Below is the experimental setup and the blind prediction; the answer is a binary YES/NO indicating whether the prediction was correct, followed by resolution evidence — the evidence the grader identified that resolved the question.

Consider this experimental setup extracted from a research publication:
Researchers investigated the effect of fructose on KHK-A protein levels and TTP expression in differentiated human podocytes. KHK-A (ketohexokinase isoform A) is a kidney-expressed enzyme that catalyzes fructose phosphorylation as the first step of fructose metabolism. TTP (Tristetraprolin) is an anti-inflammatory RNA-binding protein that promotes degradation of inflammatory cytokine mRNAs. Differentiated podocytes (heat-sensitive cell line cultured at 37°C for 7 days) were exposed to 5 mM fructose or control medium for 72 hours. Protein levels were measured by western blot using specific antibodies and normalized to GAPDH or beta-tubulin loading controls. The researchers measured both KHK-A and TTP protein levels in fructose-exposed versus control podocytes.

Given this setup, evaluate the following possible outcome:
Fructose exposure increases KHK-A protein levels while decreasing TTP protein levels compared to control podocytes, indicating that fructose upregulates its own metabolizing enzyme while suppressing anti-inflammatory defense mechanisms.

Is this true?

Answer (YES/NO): YES